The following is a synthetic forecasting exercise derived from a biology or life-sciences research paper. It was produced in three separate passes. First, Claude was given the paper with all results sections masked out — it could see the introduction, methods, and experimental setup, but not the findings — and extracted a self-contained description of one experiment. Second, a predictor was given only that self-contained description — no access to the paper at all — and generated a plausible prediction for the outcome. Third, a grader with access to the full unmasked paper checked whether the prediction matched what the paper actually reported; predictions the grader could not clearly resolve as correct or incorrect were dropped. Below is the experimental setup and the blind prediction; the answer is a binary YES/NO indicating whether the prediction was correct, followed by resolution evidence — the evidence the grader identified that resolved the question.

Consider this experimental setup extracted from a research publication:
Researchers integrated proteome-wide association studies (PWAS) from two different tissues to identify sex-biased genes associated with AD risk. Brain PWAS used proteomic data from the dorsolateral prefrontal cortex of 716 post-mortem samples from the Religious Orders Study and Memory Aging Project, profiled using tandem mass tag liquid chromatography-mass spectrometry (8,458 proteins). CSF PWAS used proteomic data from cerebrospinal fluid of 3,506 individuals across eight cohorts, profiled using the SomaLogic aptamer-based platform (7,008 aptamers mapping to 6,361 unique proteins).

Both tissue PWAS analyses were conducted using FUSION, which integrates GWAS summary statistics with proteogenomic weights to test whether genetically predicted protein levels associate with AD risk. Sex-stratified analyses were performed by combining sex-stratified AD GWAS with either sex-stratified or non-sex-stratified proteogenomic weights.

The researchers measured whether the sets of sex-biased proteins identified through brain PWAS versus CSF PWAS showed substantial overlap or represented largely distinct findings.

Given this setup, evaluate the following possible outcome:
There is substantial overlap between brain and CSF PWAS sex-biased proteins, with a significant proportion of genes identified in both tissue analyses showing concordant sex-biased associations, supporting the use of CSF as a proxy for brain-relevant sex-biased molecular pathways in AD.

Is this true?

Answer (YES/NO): NO